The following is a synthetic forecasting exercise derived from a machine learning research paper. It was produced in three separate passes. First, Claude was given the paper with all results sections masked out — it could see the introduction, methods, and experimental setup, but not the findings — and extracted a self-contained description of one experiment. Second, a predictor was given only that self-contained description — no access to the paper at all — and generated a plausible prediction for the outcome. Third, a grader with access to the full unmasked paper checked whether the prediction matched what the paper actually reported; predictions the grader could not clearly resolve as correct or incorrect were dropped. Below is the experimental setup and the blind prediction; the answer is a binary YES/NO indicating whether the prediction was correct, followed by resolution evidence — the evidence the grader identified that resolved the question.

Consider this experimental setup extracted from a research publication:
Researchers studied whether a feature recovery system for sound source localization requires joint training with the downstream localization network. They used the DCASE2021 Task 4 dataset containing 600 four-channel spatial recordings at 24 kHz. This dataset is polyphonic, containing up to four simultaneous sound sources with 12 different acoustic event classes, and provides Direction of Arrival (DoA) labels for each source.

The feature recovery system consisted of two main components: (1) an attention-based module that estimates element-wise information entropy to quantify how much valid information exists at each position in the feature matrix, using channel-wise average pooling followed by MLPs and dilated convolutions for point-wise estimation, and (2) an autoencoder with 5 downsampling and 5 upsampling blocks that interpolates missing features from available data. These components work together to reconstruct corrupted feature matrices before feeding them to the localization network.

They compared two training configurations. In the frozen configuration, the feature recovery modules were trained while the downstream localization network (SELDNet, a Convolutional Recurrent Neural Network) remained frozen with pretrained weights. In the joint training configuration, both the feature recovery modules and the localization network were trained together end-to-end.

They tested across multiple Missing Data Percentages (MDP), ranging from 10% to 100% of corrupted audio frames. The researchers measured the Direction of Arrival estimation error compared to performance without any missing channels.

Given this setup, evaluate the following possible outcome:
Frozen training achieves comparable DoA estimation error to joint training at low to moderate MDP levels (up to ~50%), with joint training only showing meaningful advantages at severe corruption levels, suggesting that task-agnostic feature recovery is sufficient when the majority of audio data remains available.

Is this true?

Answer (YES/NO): NO